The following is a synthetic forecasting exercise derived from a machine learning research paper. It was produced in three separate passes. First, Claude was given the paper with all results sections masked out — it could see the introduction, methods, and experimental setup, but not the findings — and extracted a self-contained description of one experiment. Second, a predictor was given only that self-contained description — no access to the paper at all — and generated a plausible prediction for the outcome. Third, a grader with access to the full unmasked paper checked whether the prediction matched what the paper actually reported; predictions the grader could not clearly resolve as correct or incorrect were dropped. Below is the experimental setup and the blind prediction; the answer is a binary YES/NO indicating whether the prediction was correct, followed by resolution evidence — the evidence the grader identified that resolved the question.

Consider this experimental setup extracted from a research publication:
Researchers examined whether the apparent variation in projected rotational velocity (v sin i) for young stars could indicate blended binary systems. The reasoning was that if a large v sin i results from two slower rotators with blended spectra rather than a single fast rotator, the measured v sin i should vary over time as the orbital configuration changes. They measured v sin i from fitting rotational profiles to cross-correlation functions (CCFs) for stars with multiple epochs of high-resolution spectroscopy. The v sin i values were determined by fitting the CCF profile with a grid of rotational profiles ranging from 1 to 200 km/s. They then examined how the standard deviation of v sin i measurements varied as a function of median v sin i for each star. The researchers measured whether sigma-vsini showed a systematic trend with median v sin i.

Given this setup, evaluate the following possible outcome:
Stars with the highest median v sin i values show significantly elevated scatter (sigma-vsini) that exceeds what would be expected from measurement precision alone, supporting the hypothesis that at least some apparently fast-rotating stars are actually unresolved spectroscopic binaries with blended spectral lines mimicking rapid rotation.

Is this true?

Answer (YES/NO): NO